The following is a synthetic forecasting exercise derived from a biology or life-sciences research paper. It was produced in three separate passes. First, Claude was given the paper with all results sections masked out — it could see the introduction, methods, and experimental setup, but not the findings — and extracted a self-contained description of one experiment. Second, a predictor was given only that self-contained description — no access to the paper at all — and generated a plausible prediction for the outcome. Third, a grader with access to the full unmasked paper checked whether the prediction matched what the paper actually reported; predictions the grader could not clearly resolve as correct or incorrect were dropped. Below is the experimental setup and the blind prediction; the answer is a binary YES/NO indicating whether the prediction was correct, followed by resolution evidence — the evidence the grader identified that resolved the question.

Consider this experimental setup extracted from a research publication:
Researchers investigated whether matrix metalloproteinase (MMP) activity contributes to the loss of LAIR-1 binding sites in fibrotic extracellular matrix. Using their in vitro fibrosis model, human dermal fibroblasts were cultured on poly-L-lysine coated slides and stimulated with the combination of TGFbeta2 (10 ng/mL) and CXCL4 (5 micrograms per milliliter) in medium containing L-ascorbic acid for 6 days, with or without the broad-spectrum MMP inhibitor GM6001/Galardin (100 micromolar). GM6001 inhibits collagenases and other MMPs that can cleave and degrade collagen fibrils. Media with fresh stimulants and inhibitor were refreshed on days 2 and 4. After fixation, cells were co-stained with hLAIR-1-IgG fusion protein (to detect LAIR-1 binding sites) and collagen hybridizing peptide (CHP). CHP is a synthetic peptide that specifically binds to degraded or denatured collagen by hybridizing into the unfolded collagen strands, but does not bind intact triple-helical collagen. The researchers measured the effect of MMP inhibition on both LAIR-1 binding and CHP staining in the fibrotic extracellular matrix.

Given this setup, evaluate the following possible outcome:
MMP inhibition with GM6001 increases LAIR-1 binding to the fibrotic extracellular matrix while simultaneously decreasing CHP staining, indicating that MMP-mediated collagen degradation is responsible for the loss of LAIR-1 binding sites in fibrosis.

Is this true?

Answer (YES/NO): NO